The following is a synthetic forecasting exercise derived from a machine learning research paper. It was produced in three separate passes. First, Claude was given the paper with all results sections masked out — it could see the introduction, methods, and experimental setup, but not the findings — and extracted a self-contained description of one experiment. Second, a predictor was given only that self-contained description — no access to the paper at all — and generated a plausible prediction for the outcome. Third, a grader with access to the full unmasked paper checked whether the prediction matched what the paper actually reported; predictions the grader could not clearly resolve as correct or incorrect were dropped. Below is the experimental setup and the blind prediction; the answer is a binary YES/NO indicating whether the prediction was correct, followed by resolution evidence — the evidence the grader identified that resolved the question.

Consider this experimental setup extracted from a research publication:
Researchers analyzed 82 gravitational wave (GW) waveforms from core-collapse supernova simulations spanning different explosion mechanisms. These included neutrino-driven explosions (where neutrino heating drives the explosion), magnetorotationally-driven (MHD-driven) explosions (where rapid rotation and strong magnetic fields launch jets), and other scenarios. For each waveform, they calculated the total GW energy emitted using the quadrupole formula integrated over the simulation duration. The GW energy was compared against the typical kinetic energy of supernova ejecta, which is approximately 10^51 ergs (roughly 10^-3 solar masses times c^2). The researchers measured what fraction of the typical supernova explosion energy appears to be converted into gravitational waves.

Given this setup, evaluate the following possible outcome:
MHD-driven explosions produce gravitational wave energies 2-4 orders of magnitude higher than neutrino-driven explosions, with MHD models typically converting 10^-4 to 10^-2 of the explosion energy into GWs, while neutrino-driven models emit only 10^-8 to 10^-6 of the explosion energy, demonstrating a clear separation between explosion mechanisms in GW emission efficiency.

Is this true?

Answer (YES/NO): NO